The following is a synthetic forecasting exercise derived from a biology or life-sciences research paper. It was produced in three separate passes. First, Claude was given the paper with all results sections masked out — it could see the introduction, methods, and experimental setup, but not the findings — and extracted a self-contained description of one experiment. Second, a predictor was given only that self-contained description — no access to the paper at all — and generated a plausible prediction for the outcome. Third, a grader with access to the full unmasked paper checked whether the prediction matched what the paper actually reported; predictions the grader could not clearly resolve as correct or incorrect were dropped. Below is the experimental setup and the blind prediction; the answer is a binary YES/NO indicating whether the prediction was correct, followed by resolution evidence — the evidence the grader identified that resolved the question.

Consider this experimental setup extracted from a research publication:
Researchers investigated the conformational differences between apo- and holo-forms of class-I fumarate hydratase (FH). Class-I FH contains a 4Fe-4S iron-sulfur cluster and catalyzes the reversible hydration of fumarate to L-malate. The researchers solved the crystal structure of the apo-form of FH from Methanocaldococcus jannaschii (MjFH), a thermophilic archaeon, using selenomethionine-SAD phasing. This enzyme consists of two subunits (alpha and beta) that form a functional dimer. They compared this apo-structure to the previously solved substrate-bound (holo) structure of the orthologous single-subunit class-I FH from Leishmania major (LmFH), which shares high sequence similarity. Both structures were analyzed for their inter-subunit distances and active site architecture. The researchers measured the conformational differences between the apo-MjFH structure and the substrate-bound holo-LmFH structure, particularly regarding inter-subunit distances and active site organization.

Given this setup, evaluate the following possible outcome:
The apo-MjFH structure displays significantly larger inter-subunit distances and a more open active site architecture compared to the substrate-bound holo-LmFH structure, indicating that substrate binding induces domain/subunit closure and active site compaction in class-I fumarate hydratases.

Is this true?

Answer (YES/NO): YES